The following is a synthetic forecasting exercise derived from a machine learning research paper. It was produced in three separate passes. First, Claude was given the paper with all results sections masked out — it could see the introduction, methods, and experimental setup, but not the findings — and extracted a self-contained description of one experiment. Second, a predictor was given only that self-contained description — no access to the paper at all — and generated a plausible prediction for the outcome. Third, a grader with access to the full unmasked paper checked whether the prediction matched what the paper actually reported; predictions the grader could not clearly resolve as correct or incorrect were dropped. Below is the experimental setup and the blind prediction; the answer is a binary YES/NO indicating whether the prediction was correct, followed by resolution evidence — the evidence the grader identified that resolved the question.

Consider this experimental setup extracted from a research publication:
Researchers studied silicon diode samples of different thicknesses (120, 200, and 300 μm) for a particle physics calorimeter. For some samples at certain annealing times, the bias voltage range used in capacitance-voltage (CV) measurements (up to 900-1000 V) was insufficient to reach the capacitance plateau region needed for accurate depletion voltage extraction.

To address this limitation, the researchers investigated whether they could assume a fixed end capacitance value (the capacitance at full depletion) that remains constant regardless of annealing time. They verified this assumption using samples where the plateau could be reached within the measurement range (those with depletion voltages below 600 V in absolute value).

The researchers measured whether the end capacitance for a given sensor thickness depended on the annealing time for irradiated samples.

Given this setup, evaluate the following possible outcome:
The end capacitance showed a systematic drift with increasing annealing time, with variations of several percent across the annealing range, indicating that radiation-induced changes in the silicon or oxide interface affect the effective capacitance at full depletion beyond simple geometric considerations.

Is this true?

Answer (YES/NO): NO